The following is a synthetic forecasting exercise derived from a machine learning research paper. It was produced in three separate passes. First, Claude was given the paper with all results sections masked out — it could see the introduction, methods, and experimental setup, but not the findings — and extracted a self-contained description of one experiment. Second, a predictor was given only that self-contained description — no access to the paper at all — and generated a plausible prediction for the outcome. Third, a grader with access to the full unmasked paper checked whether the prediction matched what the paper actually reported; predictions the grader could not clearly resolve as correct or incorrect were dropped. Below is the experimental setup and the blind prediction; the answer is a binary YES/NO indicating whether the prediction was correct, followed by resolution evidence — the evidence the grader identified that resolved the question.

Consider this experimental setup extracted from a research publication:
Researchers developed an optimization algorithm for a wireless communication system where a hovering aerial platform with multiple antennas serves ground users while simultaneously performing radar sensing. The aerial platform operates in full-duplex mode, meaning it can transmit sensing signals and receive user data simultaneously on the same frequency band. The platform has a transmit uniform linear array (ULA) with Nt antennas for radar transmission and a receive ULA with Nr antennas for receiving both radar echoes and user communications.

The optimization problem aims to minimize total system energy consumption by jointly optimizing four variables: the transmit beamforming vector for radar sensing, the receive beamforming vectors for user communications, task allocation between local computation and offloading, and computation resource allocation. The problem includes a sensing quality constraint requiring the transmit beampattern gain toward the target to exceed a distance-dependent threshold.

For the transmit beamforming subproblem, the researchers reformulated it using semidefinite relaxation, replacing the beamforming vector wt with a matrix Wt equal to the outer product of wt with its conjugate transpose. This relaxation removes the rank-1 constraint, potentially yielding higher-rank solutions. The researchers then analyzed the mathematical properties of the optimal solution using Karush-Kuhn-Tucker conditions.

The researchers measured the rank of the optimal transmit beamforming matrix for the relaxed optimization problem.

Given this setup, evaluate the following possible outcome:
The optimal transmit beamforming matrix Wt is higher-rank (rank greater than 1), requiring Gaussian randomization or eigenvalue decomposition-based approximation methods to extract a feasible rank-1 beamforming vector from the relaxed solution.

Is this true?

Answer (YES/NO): NO